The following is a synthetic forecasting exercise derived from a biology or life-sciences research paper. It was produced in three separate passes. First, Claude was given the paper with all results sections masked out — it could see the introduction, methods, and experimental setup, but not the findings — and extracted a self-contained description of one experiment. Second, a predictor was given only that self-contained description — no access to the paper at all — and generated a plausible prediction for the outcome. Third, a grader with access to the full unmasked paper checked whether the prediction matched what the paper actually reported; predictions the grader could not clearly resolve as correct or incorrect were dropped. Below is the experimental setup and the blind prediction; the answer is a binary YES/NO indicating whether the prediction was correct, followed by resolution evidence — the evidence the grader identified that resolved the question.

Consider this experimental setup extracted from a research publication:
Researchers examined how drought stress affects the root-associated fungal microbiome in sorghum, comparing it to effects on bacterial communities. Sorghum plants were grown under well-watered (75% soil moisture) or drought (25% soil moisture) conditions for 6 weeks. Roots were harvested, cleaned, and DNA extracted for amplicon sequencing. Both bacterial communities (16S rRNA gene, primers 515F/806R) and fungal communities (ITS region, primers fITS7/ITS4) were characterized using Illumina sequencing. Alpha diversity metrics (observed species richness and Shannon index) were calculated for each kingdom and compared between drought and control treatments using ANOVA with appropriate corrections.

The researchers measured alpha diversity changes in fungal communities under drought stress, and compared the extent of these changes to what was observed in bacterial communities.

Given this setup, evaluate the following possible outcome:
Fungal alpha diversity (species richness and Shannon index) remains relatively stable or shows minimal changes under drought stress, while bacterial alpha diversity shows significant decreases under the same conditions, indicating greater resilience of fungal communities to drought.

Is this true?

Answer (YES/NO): YES